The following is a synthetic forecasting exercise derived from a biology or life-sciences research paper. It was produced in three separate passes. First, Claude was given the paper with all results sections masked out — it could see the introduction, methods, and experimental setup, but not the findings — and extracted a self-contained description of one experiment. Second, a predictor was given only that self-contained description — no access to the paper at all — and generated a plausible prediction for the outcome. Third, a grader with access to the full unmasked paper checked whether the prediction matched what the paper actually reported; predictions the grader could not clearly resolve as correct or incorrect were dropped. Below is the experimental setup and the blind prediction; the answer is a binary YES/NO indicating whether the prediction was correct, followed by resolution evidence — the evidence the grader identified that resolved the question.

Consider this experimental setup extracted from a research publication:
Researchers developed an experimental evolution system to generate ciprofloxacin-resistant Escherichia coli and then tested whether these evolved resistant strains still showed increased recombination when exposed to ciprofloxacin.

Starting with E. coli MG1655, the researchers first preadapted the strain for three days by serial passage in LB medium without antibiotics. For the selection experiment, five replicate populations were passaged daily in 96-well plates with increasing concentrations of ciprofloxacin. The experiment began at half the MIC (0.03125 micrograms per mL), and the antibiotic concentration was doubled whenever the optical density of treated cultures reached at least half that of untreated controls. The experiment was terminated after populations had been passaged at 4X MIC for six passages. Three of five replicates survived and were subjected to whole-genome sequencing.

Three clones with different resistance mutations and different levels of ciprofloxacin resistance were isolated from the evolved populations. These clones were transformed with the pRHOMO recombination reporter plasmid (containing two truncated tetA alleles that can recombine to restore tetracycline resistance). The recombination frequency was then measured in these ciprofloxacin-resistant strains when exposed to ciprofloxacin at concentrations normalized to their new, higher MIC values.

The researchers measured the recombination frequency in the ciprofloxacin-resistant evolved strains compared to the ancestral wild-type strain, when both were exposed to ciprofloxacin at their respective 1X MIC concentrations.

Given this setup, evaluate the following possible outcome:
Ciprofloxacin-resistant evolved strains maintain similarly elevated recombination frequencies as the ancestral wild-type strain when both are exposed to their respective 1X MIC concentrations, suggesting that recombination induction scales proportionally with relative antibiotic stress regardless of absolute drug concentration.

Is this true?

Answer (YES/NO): NO